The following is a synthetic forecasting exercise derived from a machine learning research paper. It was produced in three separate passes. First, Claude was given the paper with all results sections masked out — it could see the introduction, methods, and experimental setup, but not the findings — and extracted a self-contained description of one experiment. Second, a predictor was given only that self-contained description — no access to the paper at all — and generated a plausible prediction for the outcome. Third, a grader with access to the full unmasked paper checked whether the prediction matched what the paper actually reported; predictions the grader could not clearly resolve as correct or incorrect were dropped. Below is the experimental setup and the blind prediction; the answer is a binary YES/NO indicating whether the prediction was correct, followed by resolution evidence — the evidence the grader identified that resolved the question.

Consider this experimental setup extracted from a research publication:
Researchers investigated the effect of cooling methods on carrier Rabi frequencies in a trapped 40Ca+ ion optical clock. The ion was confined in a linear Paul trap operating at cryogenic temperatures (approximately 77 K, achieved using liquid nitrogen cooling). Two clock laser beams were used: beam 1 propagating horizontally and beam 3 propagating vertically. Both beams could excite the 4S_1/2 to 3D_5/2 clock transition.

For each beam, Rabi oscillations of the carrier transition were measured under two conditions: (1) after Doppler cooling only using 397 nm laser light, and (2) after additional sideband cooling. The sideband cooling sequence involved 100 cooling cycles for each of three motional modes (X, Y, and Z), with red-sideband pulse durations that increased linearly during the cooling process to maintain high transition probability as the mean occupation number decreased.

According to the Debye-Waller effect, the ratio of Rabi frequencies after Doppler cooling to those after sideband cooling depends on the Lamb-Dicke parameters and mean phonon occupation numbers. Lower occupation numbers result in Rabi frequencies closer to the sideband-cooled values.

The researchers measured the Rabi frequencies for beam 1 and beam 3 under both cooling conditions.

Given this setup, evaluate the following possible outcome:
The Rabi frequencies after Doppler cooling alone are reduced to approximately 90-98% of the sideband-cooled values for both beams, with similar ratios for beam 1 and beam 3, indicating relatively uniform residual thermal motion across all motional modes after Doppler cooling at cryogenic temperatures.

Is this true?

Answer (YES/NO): NO